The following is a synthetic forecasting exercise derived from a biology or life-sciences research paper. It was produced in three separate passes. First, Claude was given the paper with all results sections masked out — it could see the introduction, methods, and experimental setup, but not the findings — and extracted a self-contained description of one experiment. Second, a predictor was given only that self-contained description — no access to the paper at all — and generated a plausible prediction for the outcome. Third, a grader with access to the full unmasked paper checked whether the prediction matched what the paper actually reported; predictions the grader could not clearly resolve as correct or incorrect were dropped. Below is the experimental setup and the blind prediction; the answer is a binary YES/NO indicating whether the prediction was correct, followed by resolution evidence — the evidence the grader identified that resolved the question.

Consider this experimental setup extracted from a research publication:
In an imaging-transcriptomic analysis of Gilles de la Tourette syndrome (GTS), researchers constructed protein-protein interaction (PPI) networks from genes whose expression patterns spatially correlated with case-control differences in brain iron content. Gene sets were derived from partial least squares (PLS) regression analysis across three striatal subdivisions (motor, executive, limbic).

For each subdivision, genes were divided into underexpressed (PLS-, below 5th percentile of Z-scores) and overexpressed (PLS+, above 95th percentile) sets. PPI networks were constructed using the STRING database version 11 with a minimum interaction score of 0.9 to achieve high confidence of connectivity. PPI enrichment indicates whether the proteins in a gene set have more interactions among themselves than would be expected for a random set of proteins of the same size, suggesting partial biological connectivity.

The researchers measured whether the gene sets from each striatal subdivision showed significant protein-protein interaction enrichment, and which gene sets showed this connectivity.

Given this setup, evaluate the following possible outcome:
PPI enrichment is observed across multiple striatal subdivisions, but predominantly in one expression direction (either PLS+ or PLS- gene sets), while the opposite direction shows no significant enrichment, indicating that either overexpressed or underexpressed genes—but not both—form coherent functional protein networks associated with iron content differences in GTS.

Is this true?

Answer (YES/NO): NO